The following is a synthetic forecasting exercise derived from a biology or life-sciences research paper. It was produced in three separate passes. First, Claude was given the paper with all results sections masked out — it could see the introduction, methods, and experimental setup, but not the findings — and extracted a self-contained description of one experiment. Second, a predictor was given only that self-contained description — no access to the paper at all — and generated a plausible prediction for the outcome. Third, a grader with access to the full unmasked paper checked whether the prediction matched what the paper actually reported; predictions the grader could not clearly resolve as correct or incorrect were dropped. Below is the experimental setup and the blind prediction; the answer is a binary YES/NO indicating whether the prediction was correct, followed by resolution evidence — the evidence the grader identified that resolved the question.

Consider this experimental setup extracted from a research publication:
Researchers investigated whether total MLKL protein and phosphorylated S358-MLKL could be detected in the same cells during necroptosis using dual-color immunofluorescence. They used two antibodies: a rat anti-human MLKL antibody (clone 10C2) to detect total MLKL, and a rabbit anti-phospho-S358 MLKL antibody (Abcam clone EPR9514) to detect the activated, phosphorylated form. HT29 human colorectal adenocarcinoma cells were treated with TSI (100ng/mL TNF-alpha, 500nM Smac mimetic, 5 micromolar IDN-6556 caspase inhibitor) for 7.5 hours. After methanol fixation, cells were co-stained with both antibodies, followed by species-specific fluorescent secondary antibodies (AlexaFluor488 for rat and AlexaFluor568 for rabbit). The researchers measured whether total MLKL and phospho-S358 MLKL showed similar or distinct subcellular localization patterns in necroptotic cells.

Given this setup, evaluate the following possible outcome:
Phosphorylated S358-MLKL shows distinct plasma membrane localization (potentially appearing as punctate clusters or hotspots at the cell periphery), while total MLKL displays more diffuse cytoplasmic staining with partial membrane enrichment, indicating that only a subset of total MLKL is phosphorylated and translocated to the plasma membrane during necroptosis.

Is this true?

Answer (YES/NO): NO